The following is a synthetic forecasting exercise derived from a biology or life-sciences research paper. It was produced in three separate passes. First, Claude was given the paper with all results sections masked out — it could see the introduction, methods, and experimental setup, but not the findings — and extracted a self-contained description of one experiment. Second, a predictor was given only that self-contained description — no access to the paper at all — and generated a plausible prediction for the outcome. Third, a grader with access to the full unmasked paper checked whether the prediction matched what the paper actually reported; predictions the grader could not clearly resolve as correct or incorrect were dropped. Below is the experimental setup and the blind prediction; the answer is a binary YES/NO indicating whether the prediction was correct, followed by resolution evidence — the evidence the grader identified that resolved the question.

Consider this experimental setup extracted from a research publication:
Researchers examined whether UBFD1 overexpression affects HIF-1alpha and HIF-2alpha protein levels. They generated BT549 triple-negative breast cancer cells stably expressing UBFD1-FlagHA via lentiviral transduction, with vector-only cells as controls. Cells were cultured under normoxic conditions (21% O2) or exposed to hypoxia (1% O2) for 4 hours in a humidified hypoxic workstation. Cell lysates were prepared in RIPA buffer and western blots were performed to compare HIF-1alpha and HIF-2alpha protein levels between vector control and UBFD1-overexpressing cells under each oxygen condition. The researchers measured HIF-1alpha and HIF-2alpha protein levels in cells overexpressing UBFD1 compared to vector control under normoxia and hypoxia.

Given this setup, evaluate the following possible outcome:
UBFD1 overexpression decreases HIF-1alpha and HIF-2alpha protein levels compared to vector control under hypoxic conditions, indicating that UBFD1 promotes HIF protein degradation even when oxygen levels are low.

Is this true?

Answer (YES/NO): YES